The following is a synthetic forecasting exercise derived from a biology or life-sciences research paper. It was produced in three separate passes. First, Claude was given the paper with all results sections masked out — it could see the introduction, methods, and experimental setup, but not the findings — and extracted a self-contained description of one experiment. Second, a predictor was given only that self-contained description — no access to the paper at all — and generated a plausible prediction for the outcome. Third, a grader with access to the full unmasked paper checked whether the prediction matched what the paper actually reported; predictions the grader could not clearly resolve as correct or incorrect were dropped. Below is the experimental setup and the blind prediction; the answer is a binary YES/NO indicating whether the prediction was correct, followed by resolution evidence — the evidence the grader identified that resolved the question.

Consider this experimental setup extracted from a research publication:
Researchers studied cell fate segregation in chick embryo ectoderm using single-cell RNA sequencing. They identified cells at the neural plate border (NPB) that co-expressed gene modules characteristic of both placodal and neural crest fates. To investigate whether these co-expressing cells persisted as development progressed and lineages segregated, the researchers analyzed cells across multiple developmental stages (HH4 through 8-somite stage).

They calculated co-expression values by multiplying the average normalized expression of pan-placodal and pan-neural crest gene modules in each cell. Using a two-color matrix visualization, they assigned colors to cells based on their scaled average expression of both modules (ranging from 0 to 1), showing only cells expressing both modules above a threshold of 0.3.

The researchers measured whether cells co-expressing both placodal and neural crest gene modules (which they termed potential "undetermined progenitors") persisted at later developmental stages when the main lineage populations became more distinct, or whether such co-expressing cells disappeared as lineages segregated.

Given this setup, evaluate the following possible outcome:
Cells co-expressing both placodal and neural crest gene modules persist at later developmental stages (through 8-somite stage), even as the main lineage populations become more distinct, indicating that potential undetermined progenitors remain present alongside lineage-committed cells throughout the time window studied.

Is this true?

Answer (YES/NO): YES